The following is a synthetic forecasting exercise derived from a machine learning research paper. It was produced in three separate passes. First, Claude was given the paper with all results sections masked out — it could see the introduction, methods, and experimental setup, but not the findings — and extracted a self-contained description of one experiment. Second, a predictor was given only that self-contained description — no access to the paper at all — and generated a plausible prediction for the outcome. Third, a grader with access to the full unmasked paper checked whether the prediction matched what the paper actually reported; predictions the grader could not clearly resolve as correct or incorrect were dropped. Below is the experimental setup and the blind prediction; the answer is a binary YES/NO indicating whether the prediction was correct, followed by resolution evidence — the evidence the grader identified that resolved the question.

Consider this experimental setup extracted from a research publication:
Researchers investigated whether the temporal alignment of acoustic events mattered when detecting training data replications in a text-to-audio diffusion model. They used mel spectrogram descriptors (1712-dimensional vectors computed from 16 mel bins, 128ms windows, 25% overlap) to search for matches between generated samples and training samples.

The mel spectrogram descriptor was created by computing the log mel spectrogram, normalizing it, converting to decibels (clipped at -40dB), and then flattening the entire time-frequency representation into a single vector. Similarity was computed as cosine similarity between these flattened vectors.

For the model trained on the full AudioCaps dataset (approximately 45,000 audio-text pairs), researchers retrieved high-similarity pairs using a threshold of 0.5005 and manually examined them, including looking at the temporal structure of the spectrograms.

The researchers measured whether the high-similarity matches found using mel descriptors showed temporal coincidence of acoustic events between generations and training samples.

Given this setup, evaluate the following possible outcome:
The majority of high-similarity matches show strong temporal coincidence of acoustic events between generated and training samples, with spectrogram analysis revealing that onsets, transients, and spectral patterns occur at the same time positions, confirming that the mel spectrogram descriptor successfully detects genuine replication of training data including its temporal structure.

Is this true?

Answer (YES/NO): NO